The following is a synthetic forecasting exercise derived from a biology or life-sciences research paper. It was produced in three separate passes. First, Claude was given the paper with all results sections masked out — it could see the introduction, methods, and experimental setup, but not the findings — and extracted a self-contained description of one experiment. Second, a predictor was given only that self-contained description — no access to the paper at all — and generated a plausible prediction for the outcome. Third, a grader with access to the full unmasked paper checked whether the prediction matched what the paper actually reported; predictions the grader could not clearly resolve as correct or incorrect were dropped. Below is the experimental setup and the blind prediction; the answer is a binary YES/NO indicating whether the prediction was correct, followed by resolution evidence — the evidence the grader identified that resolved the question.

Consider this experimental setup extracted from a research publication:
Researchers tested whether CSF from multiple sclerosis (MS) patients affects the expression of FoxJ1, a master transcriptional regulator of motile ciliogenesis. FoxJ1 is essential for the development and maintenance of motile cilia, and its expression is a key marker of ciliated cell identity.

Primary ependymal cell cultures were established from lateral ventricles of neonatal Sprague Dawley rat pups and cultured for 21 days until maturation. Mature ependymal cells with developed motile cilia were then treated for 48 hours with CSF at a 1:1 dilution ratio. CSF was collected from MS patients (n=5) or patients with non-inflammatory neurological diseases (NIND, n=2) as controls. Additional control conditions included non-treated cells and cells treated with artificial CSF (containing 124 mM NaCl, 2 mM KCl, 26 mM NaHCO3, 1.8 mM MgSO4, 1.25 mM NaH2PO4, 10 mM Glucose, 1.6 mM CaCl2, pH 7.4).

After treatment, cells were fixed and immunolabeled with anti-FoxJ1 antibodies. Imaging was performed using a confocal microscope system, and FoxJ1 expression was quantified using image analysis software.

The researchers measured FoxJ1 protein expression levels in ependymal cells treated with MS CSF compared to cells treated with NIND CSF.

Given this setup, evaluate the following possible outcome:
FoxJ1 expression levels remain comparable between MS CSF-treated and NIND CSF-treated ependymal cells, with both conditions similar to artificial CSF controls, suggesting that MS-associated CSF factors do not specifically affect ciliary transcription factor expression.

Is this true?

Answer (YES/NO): NO